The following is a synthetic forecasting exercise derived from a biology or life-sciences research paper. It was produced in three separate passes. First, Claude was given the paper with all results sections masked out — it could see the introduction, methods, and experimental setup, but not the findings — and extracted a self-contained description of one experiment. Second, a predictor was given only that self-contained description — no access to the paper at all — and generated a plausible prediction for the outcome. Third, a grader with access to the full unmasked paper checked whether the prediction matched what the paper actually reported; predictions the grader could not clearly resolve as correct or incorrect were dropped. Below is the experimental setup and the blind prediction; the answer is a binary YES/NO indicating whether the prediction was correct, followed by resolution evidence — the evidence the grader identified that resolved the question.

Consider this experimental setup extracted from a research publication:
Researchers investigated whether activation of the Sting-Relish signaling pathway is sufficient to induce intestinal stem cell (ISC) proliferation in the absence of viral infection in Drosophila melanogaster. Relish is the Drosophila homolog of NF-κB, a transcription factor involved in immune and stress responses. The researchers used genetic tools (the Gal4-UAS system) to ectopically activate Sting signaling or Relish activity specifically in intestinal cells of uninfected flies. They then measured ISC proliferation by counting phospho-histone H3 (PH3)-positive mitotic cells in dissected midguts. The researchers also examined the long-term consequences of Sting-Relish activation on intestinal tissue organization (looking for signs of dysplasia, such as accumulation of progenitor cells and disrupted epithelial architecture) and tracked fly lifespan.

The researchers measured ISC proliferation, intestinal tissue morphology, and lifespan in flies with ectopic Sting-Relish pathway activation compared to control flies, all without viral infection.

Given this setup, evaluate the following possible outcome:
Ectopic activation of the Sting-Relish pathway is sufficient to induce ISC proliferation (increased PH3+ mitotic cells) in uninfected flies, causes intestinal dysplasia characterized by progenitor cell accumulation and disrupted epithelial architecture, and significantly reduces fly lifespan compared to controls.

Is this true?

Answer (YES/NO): YES